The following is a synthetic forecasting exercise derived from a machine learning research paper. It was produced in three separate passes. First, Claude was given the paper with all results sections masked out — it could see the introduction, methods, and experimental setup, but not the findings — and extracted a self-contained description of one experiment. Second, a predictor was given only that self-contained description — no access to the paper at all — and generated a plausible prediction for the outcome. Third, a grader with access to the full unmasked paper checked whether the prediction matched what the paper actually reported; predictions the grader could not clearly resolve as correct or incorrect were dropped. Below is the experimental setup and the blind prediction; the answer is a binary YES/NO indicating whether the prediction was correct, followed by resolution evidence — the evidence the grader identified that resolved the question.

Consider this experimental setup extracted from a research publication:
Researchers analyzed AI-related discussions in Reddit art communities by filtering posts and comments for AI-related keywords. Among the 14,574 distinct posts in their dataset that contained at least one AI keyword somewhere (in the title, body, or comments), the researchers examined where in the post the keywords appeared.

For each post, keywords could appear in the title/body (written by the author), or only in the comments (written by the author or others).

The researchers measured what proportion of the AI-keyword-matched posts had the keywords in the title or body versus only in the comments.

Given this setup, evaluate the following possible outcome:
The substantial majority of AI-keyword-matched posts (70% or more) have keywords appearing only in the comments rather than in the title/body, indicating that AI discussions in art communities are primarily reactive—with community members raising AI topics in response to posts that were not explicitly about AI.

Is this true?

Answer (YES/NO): NO